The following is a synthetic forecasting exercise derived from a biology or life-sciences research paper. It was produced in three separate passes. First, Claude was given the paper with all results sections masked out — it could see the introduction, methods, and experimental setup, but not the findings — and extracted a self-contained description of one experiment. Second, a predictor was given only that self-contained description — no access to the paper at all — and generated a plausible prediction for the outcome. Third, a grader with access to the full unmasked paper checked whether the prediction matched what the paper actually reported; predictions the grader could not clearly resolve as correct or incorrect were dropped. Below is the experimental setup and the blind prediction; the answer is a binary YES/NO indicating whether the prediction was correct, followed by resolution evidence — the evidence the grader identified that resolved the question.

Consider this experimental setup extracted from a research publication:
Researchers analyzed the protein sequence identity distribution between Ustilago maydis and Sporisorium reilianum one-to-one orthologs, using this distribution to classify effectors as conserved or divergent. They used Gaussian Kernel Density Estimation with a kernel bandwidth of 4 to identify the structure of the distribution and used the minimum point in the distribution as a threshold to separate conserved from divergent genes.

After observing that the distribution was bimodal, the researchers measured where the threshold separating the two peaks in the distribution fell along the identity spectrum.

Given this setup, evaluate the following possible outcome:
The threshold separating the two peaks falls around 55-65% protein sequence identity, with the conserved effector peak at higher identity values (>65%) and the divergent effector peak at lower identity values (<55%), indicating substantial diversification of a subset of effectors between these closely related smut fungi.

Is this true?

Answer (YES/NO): NO